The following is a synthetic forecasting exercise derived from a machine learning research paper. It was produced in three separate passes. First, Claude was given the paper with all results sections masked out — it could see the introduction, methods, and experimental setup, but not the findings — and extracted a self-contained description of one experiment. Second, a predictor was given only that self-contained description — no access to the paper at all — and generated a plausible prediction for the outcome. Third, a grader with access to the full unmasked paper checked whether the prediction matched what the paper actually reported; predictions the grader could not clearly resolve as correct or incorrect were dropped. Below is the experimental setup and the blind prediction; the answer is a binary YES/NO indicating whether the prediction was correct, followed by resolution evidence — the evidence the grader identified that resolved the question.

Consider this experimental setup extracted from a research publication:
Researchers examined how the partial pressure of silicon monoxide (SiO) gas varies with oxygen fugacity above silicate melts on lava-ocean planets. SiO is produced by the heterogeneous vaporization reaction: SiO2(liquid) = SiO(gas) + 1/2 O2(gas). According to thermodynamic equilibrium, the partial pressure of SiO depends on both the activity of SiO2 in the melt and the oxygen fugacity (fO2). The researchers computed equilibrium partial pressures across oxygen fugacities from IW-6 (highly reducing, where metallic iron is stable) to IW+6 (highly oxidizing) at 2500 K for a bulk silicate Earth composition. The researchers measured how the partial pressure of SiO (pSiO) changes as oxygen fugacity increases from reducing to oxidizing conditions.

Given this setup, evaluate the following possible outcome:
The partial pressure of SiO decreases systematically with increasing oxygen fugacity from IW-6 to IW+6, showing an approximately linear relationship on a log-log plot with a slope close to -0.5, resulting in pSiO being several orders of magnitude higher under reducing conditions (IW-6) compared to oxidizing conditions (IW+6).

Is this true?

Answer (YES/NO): YES